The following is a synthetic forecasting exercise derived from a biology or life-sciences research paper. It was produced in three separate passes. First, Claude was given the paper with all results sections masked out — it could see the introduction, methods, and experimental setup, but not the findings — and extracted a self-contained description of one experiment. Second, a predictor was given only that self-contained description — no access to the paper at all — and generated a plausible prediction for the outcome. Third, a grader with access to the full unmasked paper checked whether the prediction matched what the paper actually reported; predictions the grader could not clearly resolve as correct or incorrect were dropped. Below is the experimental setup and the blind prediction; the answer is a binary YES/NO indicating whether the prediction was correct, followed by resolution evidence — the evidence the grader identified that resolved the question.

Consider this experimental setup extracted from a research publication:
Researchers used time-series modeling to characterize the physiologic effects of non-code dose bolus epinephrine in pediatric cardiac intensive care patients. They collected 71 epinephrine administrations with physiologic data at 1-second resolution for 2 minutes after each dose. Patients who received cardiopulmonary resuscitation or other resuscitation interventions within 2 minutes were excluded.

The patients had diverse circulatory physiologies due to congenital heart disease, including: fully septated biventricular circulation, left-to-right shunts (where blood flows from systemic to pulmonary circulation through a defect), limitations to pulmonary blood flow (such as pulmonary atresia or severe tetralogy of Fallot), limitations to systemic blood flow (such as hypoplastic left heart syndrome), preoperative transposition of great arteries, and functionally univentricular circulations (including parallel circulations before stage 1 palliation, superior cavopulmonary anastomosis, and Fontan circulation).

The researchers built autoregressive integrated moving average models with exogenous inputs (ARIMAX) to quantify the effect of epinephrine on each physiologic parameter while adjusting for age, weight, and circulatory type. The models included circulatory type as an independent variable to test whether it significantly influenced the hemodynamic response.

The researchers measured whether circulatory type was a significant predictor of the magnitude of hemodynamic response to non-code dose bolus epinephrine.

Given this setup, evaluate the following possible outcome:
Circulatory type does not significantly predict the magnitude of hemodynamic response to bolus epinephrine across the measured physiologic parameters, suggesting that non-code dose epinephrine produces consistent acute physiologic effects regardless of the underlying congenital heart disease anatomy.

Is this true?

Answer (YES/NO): NO